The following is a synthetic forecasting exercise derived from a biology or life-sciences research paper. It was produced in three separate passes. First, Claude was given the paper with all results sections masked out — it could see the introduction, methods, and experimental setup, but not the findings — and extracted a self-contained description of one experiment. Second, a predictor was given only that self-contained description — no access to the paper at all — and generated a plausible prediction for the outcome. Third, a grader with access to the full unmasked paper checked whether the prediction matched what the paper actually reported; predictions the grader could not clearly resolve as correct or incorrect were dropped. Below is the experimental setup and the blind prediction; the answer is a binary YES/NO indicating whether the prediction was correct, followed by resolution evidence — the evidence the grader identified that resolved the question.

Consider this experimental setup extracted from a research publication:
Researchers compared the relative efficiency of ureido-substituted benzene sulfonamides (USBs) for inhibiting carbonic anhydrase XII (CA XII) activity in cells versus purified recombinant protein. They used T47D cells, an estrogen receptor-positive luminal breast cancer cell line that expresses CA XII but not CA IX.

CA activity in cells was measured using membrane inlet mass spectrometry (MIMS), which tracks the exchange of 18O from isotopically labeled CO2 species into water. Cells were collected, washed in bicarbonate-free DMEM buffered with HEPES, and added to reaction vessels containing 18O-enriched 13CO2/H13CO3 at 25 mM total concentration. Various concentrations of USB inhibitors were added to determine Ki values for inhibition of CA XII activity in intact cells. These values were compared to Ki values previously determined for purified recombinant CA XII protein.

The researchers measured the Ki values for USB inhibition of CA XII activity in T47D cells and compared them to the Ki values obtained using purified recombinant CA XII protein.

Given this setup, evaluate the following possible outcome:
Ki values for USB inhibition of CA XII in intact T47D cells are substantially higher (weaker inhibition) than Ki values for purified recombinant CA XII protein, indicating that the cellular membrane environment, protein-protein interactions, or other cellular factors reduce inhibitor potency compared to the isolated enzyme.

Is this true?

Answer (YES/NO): YES